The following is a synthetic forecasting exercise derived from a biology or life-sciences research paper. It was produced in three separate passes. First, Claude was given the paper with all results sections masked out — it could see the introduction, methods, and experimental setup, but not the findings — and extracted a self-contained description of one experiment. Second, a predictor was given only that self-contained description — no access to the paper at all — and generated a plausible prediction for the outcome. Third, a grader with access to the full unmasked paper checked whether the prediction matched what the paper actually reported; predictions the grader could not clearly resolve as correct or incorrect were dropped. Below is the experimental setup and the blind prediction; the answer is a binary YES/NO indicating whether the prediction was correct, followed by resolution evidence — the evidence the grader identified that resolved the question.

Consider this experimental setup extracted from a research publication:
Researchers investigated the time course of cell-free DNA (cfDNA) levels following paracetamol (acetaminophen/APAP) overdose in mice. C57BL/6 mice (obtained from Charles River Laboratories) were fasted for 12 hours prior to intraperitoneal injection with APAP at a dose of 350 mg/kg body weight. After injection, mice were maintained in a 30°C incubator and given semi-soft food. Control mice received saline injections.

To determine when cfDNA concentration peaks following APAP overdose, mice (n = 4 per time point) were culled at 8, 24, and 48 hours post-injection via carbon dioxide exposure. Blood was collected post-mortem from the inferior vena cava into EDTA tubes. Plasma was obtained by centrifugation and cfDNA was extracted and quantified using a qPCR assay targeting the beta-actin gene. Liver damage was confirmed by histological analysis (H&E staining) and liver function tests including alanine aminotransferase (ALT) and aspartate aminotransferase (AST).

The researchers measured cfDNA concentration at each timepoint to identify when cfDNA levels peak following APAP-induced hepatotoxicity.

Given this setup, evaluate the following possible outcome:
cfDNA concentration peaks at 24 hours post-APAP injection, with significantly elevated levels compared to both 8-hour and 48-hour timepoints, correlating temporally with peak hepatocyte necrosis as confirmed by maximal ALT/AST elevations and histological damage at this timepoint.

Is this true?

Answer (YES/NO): NO